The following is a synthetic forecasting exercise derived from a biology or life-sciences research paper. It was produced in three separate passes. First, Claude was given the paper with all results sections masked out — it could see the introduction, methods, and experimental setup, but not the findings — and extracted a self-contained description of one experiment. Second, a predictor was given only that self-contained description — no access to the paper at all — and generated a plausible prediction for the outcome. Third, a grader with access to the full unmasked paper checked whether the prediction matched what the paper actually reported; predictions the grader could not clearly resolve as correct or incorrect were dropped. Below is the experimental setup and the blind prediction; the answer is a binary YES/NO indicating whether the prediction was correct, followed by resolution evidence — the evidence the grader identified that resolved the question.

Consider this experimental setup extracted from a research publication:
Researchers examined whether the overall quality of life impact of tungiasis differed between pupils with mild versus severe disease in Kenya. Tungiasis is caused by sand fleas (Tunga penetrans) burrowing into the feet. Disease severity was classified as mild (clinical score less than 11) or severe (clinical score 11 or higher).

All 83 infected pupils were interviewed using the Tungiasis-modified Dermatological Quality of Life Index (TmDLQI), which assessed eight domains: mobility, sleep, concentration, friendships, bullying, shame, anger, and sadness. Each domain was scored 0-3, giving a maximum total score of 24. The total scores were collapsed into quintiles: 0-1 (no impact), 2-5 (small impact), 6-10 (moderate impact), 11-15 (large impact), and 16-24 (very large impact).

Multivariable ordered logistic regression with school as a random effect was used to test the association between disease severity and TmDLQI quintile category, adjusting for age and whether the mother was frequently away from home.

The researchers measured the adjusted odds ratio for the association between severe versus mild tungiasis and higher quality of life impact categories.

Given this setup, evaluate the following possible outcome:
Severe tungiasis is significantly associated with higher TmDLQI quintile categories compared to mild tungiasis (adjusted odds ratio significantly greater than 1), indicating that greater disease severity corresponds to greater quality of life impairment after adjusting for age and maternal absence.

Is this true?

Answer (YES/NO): YES